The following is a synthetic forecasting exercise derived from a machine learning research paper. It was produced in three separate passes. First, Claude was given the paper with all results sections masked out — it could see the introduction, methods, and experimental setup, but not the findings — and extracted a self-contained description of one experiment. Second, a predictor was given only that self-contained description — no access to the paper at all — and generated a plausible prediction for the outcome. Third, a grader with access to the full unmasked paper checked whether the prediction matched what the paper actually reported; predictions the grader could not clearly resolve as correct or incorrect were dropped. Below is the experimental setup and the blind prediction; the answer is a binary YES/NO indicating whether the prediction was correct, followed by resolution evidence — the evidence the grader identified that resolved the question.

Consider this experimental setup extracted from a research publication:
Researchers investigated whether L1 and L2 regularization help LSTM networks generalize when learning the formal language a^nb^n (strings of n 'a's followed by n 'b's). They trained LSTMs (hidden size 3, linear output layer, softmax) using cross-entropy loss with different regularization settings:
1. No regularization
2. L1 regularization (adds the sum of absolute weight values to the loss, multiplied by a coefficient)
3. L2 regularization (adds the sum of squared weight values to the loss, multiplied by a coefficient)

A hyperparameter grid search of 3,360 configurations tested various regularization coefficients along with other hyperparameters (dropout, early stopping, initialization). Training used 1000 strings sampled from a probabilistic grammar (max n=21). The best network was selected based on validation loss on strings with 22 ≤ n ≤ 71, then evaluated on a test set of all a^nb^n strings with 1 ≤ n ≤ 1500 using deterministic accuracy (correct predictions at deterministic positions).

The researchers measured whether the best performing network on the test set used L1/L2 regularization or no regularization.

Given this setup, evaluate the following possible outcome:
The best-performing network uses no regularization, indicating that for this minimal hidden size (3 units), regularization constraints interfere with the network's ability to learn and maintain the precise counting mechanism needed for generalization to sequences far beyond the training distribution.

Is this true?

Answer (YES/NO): YES